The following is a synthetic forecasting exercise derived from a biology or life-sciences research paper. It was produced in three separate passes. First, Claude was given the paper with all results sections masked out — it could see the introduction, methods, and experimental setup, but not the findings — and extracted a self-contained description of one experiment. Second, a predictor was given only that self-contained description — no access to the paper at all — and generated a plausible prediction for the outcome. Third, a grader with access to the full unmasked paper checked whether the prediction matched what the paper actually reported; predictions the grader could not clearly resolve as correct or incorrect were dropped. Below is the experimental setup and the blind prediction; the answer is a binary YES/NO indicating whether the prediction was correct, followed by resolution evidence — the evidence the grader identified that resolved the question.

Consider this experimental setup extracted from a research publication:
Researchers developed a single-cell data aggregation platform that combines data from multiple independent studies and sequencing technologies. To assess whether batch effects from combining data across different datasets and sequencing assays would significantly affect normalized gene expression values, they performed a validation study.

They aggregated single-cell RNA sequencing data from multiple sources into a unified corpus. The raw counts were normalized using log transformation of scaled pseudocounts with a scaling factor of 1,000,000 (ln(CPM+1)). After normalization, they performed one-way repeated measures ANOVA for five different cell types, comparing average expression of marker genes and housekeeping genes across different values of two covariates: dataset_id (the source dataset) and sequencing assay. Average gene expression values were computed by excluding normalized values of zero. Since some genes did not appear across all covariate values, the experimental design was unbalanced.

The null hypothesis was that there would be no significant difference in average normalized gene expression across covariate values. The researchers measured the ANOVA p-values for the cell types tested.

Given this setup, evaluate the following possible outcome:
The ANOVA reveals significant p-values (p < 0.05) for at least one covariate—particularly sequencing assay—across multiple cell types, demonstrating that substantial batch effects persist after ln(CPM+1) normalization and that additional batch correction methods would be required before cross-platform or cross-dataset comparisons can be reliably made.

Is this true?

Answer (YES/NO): NO